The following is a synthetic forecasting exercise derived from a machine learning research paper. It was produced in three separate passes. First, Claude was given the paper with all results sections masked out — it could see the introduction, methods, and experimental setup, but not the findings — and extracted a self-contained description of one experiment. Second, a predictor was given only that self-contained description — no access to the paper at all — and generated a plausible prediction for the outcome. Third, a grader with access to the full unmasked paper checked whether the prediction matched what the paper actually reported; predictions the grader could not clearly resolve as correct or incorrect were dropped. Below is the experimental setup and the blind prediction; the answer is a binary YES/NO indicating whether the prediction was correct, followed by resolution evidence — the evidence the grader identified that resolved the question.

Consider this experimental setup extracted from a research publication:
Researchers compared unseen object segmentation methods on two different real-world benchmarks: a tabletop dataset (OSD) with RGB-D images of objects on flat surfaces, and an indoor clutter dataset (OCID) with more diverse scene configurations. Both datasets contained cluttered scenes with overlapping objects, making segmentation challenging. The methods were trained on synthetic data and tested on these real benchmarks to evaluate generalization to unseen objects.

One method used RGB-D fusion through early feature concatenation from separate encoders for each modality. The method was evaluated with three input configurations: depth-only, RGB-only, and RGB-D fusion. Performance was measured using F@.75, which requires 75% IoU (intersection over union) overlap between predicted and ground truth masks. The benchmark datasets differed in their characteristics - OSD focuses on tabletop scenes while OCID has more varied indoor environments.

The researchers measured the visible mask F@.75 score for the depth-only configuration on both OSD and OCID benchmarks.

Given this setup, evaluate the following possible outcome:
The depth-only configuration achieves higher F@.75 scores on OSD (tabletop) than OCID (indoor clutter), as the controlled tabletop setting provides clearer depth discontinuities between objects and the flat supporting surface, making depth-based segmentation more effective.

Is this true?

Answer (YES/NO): NO